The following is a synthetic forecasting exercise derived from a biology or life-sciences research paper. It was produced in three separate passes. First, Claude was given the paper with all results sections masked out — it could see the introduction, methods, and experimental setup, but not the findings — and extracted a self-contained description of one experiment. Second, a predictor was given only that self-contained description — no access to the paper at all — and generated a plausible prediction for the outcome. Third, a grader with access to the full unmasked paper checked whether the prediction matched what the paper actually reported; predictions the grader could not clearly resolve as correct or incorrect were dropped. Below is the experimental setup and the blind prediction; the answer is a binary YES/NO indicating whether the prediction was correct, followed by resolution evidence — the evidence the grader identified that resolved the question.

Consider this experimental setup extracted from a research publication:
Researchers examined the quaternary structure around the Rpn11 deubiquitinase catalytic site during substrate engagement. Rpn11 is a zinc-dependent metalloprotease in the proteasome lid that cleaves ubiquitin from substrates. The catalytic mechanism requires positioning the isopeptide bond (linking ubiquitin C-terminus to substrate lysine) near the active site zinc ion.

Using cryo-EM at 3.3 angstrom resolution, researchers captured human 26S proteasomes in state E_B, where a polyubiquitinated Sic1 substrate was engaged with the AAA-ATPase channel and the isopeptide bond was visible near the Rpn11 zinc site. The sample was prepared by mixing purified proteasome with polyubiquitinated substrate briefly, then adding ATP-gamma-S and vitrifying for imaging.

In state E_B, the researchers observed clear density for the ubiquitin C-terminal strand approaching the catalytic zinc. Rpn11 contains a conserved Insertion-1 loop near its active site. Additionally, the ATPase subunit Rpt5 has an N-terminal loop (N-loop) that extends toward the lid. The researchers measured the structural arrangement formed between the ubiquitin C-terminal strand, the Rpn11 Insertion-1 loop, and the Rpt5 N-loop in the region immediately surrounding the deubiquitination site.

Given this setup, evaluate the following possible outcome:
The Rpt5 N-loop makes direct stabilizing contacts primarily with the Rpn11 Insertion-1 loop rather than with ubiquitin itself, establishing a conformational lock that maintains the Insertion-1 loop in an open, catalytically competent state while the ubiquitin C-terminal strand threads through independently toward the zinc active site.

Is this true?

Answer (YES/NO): NO